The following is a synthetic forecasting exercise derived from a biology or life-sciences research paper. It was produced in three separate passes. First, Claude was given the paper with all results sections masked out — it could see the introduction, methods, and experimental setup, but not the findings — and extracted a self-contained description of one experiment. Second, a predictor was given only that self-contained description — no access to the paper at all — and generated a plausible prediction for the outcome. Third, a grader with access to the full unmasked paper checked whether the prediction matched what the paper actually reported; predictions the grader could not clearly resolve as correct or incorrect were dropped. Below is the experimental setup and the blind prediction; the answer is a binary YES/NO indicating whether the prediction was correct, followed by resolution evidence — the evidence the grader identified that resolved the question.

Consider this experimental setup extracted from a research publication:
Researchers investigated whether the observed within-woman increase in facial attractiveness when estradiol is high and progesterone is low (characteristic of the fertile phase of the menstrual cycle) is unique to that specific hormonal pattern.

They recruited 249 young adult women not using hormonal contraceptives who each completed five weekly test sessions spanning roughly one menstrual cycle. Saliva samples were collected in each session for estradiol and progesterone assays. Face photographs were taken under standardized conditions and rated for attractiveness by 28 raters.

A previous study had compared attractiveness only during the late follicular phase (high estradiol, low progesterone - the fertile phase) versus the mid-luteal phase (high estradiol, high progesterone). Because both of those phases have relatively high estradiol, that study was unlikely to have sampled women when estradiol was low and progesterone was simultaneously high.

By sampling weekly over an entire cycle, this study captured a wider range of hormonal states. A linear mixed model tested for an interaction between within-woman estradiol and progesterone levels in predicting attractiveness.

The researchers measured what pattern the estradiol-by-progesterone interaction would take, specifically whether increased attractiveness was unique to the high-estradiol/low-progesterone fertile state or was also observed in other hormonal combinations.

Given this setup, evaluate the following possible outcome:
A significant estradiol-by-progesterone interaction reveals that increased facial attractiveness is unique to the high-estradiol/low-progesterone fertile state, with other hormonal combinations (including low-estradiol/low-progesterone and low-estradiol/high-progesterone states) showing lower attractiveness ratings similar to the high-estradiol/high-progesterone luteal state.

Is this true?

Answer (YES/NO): NO